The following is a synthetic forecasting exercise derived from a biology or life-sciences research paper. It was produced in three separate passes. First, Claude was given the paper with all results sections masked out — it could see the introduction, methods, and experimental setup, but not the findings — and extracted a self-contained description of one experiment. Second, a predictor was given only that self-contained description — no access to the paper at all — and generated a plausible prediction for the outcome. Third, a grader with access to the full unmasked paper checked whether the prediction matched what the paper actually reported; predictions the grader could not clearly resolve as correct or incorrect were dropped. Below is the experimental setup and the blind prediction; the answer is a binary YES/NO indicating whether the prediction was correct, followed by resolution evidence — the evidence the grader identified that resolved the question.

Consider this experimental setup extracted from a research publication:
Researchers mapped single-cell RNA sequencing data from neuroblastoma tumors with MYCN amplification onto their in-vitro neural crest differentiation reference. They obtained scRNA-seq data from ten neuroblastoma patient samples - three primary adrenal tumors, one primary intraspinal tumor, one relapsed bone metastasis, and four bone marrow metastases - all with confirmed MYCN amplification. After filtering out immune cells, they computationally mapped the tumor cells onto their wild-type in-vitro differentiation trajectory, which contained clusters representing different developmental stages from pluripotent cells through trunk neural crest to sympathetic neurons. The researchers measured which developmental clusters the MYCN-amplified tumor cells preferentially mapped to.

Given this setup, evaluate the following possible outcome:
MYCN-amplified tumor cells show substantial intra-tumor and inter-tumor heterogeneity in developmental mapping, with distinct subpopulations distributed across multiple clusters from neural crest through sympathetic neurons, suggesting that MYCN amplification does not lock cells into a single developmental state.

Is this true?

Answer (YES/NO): YES